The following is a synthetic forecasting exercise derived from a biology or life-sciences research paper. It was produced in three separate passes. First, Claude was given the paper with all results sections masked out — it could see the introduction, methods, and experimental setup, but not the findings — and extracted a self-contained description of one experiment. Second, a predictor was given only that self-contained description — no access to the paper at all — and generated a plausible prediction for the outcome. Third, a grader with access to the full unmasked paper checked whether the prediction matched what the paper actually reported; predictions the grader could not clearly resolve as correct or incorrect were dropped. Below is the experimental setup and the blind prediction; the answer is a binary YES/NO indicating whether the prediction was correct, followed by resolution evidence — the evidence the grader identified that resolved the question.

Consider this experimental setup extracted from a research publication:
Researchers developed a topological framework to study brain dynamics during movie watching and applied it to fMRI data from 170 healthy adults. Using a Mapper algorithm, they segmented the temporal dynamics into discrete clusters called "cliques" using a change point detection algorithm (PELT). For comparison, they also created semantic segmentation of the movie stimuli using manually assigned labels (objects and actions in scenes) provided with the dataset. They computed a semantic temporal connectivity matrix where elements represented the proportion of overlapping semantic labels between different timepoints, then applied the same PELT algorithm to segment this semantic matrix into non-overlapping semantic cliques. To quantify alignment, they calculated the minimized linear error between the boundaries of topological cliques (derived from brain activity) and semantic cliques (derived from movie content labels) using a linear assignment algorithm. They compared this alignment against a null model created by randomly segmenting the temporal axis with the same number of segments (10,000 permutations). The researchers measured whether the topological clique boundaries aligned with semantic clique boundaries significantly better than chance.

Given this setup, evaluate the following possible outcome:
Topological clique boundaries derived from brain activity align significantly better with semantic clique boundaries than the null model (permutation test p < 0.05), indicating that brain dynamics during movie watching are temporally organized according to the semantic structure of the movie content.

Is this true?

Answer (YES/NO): YES